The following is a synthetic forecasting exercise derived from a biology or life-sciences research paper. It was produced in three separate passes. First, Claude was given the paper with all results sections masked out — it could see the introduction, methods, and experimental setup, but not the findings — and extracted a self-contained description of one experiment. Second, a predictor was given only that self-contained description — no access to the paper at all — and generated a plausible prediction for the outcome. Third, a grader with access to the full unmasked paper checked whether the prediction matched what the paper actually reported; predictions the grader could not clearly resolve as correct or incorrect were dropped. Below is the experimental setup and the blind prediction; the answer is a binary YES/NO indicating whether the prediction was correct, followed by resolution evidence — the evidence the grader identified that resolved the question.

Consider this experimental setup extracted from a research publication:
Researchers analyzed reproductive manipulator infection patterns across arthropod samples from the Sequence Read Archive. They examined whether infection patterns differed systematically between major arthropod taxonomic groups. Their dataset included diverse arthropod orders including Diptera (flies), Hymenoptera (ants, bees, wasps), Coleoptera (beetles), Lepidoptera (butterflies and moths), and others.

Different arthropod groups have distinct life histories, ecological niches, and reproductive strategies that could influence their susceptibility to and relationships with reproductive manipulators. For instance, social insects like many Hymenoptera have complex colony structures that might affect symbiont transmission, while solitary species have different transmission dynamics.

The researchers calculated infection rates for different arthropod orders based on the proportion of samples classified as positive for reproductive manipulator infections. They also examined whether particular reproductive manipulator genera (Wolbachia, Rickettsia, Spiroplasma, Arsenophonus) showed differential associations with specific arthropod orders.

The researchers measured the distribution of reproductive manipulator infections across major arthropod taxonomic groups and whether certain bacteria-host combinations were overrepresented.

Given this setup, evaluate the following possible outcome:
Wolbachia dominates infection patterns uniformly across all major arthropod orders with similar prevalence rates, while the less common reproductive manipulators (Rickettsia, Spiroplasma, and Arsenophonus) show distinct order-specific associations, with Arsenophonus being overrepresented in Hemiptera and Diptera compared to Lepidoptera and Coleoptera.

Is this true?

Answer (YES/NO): NO